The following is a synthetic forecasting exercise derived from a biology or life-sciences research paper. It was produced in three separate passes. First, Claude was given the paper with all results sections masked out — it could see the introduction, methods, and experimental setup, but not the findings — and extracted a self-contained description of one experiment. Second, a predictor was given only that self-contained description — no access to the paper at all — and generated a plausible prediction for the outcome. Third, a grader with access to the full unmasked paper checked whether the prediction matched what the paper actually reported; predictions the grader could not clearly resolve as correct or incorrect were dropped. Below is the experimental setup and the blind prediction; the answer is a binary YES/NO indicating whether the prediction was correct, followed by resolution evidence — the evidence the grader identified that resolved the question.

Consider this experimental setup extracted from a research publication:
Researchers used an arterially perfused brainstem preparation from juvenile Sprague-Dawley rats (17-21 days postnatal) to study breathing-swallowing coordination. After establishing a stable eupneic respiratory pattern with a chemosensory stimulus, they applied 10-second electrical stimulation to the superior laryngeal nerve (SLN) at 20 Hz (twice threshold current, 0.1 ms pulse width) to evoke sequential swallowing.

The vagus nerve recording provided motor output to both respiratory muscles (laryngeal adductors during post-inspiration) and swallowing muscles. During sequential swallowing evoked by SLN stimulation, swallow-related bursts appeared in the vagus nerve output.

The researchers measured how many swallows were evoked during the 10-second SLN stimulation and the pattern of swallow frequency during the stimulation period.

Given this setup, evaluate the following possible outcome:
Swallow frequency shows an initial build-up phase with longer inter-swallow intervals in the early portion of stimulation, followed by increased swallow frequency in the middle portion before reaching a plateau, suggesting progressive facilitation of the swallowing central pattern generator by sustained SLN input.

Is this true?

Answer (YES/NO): NO